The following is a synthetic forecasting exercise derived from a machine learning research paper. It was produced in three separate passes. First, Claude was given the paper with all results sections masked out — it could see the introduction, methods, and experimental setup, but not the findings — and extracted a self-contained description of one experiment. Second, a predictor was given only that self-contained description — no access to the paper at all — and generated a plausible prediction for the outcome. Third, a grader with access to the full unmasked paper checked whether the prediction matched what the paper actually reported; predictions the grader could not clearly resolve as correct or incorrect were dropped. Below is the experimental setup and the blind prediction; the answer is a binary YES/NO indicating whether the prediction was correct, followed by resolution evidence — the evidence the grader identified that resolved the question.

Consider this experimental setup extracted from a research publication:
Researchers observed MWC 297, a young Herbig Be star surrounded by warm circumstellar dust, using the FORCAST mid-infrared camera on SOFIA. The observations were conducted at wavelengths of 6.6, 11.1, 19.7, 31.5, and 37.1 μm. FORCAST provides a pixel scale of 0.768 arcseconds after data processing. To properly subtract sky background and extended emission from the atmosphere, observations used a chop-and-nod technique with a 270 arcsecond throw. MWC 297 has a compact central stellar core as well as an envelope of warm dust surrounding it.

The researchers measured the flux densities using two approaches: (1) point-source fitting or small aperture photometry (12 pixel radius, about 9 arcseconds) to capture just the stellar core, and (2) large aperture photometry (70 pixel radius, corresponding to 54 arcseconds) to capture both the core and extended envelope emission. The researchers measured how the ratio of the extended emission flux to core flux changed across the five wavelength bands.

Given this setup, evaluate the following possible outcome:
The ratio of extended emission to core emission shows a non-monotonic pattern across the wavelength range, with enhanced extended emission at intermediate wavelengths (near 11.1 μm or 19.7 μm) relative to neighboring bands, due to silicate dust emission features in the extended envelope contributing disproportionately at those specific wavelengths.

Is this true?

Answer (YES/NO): NO